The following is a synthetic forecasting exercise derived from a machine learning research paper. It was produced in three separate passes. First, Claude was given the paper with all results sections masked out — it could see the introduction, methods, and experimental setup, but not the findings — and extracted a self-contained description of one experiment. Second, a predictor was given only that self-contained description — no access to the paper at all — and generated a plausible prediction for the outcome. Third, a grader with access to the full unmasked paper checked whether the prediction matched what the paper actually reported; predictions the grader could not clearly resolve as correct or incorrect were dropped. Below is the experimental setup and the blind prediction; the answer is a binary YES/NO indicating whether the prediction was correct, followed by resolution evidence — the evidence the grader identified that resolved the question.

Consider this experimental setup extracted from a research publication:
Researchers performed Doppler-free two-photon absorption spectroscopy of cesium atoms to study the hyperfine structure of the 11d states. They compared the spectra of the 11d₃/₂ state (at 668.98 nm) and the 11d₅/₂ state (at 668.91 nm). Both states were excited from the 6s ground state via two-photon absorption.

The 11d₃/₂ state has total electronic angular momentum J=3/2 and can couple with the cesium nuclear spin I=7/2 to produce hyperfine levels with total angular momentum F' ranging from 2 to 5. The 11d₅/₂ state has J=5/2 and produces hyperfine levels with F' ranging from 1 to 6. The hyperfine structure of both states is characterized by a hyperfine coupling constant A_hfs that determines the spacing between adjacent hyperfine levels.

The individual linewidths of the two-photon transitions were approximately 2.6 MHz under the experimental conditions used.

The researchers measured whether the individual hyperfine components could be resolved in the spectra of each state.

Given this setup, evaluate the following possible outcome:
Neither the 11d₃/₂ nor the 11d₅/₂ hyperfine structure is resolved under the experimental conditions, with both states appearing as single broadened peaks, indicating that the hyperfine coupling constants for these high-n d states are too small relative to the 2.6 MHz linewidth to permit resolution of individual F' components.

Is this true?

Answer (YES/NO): NO